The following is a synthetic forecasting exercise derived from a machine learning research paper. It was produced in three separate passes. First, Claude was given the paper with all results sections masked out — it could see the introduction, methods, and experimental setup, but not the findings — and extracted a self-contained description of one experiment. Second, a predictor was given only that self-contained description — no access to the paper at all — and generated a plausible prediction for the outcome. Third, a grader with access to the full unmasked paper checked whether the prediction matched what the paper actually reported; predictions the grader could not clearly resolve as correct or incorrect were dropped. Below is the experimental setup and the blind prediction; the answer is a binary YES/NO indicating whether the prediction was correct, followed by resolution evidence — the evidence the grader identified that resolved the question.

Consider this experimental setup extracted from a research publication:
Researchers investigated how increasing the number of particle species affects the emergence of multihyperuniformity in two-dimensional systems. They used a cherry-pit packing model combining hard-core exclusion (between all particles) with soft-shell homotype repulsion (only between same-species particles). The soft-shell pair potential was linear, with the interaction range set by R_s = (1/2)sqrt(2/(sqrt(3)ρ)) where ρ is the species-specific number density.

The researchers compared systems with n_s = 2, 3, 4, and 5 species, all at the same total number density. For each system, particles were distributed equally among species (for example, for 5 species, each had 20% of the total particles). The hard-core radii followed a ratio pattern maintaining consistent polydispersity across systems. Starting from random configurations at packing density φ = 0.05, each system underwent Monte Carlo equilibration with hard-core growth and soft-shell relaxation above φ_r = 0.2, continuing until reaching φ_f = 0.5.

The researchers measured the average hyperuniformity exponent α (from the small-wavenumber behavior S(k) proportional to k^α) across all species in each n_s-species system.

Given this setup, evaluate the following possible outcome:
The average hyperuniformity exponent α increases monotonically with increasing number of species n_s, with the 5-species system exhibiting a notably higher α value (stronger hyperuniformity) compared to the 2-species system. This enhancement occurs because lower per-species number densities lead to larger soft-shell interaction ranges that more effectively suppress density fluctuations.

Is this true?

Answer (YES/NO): NO